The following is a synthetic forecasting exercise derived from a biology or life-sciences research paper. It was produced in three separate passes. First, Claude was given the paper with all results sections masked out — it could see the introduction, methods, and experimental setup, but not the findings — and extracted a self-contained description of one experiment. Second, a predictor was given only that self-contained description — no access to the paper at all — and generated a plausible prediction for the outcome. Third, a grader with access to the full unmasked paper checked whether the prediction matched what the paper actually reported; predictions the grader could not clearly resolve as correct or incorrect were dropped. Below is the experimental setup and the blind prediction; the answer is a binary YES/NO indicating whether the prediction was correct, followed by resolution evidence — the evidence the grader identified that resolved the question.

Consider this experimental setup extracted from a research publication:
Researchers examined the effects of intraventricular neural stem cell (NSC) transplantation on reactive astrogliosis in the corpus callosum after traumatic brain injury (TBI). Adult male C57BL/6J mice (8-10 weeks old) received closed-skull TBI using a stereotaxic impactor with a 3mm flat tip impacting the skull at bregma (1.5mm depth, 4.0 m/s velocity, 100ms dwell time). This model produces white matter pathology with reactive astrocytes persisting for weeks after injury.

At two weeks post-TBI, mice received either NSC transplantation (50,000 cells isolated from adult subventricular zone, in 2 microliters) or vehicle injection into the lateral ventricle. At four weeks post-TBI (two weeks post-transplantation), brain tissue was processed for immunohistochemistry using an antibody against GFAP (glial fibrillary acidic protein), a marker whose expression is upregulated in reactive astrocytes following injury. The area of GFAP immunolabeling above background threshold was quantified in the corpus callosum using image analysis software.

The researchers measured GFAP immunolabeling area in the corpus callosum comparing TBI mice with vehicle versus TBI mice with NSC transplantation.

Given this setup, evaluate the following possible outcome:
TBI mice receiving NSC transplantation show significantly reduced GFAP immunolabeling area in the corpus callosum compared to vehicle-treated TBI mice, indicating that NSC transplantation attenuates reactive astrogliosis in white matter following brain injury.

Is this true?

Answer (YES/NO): YES